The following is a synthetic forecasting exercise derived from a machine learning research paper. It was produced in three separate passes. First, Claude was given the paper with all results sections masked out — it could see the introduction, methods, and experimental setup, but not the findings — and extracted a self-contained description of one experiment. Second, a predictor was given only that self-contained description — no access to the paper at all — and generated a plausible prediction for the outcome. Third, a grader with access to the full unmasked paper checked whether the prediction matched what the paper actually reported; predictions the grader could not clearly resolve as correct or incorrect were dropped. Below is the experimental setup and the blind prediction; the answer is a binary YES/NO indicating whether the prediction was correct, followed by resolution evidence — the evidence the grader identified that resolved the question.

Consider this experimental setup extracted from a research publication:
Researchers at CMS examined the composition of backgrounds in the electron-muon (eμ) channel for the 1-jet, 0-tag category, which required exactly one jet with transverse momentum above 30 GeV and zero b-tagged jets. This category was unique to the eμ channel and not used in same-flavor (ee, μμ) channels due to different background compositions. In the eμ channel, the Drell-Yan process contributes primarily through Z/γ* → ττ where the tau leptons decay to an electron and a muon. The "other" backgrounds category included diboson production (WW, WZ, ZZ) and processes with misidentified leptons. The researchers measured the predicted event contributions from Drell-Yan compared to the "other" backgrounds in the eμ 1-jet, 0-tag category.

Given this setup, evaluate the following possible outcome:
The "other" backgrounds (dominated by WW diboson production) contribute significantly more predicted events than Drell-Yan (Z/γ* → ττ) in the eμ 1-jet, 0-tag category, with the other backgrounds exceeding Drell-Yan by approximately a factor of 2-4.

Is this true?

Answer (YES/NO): NO